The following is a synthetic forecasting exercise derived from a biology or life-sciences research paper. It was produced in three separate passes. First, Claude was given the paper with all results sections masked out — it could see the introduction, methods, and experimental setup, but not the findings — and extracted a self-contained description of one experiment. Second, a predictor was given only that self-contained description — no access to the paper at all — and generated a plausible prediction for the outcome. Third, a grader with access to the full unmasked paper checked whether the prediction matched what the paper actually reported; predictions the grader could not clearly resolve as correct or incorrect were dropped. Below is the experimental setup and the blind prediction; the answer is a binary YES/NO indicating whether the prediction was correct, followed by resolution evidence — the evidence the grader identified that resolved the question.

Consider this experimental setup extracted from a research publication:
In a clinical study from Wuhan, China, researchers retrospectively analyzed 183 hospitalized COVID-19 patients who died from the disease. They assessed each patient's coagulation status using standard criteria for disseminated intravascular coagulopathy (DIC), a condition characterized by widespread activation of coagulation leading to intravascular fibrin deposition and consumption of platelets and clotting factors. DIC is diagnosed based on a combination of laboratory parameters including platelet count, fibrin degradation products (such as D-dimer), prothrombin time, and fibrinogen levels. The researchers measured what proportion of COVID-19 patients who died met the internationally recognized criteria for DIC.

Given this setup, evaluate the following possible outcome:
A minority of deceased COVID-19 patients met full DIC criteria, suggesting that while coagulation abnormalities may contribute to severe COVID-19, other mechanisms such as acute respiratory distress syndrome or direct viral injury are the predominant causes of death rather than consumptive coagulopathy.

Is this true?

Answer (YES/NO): NO